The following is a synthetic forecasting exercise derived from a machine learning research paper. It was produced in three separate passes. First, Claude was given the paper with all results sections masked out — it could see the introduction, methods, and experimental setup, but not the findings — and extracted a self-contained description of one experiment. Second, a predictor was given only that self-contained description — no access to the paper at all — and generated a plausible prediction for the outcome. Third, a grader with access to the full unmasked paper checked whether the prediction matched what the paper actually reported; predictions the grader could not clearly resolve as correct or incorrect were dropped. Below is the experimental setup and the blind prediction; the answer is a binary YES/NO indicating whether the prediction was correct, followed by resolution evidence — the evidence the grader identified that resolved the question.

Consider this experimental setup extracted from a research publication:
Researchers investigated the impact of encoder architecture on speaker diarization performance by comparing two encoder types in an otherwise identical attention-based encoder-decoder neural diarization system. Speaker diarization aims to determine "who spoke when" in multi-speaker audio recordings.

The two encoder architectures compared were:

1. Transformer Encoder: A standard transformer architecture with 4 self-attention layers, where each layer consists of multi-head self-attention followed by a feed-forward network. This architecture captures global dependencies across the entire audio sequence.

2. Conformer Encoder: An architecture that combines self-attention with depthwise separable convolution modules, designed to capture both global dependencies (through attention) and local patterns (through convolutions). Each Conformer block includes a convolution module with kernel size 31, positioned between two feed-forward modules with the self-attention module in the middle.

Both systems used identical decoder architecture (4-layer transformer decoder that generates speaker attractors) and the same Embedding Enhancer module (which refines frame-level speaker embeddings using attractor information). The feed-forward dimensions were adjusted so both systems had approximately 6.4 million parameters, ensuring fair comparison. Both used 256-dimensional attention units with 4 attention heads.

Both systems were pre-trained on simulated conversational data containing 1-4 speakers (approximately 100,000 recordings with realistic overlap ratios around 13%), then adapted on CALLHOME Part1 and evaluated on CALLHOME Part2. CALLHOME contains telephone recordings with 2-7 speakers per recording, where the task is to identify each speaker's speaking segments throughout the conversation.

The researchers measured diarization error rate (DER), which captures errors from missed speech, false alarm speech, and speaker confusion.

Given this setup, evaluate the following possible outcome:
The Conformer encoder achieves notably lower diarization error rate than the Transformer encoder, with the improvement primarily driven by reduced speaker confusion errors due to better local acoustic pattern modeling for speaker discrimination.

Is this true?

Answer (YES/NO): NO